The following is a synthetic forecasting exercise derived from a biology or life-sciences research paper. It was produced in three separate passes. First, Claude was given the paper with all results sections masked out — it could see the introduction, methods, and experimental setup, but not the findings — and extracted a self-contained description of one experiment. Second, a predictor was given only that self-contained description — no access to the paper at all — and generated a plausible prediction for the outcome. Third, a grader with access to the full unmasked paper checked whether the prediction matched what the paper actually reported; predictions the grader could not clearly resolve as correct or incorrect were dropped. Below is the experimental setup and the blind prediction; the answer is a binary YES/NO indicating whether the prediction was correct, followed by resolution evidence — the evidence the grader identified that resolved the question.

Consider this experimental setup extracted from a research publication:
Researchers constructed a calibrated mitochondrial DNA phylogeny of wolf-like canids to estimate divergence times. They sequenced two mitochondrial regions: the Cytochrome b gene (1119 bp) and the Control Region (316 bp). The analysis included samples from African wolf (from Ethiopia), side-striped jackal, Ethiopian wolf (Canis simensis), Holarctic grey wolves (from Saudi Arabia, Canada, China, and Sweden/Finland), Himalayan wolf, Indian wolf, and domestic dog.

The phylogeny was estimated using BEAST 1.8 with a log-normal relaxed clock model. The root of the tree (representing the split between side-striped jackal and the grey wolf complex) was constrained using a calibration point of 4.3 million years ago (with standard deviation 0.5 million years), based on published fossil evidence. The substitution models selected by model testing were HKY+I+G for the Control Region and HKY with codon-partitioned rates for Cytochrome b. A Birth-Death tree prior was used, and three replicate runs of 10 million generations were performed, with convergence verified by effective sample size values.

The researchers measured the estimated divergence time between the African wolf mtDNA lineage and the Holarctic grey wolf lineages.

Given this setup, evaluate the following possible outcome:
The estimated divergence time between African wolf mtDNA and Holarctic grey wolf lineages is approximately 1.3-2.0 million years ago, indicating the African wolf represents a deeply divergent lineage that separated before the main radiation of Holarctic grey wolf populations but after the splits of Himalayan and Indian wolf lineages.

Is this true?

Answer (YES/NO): NO